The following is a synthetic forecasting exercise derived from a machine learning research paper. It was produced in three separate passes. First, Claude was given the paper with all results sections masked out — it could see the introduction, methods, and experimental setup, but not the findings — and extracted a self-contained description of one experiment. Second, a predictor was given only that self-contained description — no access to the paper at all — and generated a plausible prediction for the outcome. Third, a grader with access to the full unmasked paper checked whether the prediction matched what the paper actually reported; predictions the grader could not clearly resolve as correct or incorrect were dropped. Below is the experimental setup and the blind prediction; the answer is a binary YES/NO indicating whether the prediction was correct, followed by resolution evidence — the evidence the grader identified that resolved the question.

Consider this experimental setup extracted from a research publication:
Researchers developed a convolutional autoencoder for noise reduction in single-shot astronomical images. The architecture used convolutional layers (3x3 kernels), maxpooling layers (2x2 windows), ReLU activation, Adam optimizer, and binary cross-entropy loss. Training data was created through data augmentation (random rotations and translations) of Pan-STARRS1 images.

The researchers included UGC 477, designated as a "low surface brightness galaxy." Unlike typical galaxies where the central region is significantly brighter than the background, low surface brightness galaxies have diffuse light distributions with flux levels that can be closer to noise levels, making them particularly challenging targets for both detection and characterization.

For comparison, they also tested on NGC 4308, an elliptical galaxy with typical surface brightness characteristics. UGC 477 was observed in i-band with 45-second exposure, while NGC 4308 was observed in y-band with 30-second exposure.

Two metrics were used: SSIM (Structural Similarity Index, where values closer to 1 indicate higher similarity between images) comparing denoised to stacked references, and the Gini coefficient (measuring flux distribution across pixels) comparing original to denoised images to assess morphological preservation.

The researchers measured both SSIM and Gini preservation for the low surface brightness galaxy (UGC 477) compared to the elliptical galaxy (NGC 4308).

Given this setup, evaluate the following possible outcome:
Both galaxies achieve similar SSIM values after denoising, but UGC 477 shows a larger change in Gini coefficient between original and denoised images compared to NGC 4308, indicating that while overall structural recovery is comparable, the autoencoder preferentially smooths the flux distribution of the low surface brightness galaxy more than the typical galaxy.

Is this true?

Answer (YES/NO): NO